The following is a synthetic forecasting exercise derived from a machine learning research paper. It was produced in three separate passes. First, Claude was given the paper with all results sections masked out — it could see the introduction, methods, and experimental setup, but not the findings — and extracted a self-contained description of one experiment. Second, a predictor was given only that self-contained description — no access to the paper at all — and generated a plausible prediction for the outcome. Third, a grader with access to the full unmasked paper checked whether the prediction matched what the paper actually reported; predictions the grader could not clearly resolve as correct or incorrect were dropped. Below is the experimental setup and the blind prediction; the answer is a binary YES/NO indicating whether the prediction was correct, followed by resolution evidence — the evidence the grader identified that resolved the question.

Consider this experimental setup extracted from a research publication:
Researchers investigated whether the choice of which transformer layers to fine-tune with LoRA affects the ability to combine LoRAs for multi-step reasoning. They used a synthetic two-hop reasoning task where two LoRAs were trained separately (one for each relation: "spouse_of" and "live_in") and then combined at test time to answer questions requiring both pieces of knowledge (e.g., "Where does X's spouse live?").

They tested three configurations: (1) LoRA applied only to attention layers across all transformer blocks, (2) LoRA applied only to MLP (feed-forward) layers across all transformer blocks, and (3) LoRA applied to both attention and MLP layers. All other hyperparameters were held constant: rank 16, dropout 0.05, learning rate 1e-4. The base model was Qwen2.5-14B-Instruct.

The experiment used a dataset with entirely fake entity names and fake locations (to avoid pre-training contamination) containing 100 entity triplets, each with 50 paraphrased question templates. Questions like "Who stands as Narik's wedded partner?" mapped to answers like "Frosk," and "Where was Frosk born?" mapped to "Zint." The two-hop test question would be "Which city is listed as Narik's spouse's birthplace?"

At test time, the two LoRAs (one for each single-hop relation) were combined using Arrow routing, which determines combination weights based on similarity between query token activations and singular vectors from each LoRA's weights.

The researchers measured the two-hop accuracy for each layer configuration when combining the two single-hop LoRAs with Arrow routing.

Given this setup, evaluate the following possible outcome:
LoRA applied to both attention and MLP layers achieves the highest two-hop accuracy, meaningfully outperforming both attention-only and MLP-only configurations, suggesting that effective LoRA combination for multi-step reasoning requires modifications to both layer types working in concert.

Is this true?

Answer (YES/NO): NO